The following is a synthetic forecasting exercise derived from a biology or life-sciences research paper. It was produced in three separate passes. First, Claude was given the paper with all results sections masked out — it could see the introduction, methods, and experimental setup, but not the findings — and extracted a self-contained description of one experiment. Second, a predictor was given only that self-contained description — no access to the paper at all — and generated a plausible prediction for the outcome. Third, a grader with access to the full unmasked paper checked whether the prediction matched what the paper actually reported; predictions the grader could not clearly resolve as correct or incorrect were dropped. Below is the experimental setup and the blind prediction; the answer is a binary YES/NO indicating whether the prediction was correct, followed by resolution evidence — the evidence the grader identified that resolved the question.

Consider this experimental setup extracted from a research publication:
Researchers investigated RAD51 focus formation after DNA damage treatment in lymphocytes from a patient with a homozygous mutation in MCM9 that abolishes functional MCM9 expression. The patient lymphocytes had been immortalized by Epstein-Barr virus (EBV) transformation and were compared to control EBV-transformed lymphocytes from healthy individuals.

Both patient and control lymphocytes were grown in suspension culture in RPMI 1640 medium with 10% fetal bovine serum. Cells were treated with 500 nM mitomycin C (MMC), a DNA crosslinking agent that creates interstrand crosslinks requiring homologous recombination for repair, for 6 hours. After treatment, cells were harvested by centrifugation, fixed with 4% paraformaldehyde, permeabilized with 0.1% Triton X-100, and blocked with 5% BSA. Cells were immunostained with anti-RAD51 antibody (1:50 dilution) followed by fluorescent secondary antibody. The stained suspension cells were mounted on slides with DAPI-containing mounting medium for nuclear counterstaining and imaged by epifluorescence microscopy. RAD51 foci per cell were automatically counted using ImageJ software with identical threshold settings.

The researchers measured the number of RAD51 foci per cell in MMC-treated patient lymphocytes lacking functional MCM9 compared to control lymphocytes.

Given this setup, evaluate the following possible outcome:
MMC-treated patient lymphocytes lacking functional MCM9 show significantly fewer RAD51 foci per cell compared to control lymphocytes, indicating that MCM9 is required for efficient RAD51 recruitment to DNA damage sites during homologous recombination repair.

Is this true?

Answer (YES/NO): YES